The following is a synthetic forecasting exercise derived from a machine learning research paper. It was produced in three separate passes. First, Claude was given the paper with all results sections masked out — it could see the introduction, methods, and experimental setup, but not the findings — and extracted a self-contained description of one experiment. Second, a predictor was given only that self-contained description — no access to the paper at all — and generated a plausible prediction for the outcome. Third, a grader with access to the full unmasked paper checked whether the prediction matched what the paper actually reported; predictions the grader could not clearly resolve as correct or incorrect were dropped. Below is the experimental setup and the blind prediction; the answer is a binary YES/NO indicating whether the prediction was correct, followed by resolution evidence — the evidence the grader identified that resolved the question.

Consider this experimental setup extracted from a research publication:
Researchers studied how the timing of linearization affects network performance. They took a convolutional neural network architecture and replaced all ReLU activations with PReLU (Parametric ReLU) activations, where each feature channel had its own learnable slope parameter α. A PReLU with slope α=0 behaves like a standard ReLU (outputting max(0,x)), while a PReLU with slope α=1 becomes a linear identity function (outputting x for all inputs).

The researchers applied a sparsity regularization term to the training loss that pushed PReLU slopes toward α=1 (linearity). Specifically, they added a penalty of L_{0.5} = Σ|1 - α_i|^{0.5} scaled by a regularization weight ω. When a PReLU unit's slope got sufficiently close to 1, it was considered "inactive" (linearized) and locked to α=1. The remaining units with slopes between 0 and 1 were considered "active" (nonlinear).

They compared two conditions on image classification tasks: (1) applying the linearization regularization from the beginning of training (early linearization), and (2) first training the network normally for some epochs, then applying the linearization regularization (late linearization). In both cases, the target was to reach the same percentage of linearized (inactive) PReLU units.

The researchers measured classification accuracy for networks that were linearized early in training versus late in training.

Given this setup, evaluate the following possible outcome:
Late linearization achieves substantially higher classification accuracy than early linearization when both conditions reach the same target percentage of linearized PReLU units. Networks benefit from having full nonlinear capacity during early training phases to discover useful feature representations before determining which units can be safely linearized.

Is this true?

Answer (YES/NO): YES